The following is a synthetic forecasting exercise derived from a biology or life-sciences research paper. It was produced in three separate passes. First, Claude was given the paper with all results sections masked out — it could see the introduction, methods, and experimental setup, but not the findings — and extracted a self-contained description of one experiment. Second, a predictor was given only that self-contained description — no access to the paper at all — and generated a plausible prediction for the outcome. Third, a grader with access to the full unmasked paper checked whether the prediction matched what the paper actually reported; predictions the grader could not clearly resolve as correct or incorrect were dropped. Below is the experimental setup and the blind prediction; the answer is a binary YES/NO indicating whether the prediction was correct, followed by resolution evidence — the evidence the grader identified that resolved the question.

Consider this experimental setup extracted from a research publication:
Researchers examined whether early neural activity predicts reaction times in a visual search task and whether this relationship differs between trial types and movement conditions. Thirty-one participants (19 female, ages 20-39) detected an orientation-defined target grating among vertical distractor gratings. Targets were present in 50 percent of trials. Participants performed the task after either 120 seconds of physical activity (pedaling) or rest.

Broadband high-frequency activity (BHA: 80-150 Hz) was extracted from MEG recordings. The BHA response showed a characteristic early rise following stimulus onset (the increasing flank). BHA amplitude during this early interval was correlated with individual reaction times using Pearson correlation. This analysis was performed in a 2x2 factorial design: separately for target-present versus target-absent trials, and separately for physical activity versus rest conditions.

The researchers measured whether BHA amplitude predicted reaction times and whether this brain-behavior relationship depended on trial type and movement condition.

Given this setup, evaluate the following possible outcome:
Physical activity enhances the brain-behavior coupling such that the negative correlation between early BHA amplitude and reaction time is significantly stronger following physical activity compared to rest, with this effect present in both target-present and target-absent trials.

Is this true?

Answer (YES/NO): NO